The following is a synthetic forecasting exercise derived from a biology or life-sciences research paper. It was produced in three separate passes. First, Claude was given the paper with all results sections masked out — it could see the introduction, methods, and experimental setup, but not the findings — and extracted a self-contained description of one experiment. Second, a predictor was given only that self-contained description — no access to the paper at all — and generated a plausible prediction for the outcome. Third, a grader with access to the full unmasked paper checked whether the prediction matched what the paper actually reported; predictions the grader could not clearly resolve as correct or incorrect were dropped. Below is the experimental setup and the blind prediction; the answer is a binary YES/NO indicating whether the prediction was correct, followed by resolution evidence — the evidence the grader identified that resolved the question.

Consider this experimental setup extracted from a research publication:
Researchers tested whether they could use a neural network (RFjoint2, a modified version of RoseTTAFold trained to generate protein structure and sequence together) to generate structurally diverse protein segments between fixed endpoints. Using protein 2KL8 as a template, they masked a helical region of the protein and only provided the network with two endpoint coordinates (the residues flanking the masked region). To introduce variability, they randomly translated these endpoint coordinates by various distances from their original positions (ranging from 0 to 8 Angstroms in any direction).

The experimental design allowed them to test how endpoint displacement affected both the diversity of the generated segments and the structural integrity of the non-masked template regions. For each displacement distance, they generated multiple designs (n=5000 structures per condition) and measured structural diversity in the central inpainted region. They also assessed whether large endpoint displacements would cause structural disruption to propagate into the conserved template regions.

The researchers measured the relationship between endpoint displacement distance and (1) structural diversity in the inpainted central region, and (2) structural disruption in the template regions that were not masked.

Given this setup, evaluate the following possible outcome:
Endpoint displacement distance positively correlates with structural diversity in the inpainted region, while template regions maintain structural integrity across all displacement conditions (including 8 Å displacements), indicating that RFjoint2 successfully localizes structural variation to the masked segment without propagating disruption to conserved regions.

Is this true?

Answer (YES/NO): YES